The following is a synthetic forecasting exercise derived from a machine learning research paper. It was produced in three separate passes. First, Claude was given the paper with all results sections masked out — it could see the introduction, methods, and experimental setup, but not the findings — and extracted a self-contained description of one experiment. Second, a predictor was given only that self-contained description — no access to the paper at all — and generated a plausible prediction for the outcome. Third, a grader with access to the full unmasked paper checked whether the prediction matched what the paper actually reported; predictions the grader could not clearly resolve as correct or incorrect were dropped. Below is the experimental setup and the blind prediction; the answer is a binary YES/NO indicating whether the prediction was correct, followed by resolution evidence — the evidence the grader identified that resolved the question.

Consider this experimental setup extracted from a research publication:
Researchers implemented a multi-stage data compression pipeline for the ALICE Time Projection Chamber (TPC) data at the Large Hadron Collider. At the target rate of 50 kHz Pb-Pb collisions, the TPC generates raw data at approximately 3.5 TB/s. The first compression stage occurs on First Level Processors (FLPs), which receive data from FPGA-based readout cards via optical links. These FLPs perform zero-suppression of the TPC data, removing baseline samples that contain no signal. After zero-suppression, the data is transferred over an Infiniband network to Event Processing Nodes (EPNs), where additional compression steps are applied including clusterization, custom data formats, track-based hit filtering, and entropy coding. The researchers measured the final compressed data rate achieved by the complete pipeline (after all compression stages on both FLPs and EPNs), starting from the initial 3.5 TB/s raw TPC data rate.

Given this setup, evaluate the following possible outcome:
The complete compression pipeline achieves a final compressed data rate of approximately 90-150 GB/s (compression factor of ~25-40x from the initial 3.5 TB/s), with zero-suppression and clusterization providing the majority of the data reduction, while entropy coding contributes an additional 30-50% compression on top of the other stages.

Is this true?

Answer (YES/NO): YES